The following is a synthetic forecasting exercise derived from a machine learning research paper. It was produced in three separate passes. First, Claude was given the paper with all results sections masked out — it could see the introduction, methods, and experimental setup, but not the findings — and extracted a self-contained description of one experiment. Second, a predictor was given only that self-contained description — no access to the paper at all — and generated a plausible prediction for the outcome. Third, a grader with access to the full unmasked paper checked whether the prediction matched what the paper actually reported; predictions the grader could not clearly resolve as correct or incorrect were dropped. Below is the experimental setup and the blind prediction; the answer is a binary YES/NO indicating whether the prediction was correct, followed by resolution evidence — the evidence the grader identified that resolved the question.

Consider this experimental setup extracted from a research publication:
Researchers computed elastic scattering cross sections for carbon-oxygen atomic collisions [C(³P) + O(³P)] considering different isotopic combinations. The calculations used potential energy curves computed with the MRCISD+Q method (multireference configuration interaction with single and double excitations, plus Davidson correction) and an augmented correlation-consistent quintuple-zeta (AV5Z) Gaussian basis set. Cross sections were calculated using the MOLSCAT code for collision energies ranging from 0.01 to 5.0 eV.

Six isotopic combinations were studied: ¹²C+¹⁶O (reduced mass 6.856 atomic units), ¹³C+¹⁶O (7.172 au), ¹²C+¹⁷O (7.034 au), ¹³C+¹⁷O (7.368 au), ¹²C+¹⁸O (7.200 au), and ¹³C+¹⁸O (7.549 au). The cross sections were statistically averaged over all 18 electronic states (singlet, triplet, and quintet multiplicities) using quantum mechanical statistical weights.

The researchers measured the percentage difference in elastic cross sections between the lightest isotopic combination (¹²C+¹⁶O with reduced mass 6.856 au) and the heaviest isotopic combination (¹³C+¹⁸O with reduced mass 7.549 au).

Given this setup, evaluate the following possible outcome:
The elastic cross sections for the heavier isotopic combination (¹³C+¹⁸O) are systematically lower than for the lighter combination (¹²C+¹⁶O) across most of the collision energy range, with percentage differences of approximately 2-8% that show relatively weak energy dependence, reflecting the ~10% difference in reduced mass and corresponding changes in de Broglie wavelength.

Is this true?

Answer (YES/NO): NO